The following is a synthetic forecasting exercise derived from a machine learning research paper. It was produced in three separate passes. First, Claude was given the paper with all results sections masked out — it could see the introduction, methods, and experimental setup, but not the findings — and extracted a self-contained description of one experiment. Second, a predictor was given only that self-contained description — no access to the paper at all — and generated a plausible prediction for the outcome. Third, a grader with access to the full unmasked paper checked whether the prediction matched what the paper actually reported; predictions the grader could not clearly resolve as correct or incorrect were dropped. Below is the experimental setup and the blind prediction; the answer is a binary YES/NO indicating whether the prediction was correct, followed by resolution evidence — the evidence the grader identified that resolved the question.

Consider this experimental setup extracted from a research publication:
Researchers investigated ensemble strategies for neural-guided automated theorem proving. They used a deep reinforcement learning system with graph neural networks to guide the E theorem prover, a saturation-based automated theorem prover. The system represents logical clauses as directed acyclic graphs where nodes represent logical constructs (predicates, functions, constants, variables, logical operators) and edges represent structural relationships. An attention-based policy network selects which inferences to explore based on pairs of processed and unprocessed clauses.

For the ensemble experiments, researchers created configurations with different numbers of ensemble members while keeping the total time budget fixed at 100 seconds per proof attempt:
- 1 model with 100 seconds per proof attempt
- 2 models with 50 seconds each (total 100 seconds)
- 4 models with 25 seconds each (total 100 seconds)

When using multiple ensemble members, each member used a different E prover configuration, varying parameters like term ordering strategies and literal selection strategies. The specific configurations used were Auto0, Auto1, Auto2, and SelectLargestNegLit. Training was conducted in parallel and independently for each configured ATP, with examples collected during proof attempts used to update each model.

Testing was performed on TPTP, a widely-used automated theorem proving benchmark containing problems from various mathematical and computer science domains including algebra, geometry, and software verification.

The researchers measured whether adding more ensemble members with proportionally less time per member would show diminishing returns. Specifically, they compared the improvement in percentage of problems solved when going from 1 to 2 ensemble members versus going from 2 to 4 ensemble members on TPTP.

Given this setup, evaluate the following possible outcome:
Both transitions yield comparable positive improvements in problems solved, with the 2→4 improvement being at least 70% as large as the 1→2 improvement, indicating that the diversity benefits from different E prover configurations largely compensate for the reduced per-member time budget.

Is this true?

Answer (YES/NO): NO